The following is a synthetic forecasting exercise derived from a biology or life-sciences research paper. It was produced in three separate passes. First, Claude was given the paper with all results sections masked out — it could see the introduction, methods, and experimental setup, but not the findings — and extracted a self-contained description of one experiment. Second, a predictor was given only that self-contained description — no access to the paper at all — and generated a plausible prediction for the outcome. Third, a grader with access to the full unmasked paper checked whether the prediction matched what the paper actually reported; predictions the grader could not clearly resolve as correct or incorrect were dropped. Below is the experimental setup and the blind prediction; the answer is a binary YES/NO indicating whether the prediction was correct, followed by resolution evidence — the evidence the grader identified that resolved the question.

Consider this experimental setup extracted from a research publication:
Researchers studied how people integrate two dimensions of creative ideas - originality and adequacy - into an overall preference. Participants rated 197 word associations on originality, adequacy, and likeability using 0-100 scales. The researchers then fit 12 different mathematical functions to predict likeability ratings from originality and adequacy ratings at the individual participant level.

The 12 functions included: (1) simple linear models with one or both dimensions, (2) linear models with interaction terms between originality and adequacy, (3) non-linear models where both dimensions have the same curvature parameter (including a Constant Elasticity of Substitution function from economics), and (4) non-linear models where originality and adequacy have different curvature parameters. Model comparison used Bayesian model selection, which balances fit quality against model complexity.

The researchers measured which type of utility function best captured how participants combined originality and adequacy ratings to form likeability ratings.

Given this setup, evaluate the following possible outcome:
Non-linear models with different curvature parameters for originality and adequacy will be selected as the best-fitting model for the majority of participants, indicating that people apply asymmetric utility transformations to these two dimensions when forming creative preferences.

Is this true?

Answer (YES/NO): NO